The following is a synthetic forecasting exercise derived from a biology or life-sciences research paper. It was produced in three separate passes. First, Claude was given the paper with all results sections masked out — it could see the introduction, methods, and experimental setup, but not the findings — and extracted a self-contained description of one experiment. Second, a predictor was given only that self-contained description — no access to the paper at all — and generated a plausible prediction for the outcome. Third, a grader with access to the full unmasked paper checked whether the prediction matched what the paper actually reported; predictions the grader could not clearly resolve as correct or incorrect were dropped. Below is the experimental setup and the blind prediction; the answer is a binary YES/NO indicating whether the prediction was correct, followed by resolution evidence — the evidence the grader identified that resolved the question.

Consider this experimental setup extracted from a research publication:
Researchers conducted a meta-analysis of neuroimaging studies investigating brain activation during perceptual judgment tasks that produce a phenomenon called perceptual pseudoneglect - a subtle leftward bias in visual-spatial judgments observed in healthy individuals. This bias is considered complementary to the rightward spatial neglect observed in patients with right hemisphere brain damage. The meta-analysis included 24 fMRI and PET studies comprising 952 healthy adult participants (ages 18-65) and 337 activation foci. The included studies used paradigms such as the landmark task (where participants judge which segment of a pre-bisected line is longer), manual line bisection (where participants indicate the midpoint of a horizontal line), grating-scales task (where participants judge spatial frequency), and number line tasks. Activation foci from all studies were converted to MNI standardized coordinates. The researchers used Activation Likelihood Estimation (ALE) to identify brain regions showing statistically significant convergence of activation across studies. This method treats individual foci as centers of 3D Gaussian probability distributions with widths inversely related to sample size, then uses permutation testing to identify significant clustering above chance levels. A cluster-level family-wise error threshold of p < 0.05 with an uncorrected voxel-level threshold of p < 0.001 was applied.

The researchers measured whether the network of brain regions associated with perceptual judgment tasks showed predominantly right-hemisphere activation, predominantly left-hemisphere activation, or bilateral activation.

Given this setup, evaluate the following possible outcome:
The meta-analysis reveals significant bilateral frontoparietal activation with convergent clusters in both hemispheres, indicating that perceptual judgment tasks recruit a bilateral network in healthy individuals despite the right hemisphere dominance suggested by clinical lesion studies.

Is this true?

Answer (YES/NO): NO